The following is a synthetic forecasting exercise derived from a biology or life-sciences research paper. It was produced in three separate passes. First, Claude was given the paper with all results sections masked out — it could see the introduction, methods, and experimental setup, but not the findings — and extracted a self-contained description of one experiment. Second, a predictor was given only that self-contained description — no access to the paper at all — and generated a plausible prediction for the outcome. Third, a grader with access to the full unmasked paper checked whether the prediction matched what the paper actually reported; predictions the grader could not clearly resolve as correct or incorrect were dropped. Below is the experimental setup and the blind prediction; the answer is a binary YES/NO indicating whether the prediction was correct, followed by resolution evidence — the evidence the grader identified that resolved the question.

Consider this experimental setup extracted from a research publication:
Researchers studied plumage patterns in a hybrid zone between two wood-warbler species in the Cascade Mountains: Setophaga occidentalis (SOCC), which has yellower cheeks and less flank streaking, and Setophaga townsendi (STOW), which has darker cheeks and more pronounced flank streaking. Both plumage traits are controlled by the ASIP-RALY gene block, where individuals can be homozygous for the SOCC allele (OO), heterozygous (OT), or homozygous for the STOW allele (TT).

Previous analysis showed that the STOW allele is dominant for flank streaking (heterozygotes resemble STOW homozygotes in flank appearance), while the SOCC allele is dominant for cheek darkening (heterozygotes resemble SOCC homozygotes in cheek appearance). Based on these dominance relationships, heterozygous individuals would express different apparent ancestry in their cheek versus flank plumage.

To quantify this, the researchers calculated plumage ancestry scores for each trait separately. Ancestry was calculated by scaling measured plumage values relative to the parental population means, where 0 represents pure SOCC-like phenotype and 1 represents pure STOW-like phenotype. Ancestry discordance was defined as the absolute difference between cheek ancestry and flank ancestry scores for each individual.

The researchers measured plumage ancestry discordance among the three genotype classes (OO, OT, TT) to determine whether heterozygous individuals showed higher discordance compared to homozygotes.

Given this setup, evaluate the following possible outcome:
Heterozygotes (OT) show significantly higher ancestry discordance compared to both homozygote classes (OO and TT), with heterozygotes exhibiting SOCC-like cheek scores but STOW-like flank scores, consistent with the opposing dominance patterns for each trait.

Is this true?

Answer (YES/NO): YES